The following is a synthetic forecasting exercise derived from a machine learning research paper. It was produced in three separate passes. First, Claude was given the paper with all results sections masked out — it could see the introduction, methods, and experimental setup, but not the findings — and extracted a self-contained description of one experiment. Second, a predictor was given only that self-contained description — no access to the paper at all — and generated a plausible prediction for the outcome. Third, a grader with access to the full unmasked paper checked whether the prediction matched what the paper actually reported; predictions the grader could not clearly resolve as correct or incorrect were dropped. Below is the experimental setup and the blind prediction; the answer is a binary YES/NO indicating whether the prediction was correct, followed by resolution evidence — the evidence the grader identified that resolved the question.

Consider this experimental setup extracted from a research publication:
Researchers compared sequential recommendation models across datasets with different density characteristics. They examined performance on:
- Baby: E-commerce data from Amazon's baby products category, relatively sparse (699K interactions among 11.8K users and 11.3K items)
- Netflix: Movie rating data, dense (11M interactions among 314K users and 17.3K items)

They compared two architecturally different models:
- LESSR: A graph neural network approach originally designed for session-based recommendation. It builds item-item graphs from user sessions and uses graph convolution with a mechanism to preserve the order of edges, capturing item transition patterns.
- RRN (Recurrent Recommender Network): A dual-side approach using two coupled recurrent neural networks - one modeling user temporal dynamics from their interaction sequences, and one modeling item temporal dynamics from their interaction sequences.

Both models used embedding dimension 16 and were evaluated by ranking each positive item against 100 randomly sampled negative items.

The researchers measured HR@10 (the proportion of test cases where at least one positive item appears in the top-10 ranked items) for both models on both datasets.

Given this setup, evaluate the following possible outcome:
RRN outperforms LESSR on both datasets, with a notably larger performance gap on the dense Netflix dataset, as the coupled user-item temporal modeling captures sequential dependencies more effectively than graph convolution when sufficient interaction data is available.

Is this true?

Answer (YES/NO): YES